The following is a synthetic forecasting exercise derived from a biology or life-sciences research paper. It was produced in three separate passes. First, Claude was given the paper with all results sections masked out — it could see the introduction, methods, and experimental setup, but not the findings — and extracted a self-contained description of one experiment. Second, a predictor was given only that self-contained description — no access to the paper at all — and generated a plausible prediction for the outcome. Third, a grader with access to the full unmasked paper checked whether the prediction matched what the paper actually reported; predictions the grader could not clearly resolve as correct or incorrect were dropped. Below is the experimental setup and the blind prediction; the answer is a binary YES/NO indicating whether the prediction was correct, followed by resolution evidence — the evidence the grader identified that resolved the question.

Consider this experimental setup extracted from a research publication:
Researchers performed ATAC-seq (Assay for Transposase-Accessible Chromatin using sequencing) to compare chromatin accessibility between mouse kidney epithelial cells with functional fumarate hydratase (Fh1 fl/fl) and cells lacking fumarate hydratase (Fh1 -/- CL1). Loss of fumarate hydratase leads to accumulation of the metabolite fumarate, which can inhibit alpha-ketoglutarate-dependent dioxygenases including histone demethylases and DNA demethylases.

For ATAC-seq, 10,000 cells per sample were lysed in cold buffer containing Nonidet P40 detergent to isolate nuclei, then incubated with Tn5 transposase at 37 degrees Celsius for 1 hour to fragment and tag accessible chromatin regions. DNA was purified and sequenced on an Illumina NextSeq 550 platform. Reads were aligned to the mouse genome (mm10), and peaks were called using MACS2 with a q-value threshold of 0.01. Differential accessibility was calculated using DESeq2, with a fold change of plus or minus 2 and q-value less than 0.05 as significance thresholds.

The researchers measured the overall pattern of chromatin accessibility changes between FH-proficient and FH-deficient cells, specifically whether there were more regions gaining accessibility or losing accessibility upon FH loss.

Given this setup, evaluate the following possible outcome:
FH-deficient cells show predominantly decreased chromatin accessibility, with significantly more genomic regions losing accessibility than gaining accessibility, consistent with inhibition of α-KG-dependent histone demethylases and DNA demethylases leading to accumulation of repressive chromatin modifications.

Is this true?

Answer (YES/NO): YES